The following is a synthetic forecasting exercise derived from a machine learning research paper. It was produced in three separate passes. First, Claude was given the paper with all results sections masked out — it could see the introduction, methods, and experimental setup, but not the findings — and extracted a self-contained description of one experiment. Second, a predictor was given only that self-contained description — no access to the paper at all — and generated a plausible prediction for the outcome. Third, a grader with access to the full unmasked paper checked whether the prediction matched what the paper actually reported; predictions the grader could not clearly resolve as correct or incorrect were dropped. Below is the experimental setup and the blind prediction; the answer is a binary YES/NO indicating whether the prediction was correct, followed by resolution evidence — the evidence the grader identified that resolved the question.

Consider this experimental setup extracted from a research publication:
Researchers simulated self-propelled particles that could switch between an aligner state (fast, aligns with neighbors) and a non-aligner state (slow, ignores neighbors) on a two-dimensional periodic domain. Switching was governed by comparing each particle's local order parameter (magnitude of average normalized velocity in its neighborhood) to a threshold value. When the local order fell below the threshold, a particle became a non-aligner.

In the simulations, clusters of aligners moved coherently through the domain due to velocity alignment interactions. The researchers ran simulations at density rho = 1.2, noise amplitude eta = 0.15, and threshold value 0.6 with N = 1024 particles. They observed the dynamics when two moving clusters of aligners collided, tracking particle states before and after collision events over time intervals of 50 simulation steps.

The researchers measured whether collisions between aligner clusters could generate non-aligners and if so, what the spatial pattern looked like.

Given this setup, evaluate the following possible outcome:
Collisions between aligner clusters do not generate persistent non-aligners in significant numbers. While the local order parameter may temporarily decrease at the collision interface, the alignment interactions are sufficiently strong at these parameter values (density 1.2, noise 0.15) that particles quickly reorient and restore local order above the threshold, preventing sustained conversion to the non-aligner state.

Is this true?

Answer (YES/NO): NO